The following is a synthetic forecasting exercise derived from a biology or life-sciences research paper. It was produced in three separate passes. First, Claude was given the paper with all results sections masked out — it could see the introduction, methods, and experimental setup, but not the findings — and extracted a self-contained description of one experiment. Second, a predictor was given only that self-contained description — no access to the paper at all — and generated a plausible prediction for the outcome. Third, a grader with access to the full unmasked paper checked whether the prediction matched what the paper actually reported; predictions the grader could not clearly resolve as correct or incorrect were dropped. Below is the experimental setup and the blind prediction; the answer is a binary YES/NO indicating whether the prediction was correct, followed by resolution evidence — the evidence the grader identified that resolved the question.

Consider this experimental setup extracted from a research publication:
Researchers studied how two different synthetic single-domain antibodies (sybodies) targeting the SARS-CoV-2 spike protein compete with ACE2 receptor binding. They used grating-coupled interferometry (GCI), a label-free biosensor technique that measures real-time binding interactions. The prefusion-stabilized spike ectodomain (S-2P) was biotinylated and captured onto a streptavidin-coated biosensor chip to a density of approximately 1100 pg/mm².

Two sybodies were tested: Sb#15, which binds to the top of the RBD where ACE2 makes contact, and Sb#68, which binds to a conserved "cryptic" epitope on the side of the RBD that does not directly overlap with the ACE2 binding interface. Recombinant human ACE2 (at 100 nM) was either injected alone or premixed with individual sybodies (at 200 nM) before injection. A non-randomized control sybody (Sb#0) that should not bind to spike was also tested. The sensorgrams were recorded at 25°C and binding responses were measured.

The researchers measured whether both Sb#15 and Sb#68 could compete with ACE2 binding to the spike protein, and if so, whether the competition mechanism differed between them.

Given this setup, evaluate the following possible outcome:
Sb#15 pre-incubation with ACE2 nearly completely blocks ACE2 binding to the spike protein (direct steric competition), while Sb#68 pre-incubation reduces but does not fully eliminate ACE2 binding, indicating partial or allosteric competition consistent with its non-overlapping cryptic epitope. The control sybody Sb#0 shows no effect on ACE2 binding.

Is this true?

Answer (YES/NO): NO